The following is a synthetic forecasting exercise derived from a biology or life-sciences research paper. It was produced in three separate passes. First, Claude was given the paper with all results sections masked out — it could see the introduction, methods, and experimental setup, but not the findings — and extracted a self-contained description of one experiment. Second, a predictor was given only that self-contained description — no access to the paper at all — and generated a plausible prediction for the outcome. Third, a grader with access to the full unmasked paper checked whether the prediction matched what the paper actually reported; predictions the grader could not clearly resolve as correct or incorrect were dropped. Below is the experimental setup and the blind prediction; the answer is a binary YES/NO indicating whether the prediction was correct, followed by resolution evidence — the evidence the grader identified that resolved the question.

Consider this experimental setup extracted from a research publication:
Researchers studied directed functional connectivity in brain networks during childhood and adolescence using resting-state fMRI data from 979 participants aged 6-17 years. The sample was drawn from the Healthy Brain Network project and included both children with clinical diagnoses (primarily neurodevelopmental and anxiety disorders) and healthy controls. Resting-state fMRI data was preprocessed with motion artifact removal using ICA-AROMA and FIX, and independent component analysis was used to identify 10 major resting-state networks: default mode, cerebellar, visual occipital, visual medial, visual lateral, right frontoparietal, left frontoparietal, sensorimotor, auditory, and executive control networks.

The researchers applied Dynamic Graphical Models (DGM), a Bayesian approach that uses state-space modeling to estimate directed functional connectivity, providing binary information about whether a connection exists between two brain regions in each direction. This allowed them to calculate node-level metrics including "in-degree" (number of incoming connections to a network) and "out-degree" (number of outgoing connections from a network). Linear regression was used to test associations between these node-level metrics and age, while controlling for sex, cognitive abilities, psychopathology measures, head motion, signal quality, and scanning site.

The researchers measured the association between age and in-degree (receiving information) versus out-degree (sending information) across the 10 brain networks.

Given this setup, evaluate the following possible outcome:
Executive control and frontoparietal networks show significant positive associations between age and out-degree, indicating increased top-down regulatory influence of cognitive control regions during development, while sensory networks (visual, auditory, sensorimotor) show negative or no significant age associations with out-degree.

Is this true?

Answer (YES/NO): NO